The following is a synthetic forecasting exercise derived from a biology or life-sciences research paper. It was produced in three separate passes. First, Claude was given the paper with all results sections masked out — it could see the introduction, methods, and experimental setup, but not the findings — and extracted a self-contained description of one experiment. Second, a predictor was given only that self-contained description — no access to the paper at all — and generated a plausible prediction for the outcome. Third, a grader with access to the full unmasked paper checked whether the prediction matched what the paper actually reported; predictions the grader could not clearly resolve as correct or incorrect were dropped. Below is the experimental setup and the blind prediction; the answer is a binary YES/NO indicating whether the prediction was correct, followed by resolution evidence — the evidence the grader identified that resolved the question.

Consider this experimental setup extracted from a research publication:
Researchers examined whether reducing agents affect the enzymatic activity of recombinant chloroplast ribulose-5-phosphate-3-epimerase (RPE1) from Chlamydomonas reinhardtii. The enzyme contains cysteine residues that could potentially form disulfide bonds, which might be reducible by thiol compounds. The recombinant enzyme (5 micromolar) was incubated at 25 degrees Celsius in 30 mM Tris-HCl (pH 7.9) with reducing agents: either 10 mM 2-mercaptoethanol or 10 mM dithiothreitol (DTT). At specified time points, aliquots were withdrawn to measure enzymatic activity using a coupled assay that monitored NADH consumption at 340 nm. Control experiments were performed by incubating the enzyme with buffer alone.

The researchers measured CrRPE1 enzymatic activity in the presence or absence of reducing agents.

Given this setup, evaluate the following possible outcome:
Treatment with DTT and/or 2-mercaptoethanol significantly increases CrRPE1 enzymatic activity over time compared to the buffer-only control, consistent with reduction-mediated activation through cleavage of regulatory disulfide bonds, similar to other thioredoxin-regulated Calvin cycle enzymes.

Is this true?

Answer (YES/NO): NO